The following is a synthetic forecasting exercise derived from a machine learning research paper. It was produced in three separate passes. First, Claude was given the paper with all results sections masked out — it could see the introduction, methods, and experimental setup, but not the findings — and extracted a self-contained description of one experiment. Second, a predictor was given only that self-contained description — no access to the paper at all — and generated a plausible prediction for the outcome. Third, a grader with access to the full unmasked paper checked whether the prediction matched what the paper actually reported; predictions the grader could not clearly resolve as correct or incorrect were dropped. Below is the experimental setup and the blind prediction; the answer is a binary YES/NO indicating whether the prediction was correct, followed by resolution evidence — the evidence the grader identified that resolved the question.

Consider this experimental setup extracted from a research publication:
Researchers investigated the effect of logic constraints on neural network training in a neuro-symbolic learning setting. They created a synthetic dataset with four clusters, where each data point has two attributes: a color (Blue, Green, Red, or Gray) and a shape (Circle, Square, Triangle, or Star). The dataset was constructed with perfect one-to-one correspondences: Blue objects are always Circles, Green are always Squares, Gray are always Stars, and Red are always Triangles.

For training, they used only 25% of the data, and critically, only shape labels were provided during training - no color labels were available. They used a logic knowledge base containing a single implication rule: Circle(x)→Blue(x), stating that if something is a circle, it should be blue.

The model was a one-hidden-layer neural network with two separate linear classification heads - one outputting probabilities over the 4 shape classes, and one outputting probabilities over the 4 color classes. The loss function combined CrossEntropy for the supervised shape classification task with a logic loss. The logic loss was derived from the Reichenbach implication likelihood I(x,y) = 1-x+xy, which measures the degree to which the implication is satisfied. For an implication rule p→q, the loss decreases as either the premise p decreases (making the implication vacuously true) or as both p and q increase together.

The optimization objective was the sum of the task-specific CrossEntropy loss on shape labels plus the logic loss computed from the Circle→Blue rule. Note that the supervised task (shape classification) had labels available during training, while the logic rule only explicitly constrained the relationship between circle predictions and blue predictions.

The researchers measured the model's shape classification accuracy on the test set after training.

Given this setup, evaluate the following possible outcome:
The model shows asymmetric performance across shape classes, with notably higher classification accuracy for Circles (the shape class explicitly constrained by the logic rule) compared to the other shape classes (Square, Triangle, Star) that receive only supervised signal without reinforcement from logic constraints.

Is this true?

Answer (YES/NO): NO